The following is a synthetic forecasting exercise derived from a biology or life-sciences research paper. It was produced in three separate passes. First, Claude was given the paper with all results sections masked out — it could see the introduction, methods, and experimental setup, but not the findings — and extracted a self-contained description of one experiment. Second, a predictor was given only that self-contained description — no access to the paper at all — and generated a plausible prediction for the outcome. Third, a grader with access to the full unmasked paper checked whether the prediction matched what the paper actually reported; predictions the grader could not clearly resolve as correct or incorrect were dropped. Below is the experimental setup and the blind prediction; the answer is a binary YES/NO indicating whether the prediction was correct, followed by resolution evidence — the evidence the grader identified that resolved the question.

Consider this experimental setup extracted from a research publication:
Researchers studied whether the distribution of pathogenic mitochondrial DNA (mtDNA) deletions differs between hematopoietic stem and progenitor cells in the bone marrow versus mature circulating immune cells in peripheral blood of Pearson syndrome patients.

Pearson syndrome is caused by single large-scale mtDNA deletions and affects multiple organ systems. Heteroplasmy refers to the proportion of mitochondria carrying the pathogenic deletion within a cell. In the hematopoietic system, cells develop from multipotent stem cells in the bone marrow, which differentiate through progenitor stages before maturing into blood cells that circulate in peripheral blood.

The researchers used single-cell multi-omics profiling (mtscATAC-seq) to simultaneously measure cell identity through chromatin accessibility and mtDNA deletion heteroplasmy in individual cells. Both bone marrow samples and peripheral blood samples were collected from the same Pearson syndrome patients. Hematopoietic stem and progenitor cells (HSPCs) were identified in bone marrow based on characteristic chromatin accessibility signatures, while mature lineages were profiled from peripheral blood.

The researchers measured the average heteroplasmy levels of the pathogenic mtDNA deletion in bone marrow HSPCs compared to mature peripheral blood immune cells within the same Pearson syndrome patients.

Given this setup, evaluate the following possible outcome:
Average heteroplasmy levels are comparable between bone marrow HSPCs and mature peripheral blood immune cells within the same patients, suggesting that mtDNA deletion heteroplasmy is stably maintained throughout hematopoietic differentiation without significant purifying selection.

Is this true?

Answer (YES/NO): NO